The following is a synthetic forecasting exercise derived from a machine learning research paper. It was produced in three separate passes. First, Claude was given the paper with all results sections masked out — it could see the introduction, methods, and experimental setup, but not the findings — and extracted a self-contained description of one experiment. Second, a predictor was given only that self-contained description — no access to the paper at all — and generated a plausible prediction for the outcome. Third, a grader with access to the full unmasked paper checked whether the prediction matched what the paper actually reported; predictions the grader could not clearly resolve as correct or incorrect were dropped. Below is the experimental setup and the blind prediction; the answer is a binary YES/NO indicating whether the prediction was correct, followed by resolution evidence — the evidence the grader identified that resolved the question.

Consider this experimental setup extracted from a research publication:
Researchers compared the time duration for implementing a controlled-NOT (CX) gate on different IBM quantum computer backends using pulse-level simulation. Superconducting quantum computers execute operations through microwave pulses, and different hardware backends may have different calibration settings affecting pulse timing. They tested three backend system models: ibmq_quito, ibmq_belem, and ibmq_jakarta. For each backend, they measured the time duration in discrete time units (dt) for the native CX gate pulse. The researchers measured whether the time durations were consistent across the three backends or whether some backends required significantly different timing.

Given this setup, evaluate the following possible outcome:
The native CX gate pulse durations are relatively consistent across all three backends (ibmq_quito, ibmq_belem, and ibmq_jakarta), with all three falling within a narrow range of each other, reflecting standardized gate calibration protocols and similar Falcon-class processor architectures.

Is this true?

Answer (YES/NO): YES